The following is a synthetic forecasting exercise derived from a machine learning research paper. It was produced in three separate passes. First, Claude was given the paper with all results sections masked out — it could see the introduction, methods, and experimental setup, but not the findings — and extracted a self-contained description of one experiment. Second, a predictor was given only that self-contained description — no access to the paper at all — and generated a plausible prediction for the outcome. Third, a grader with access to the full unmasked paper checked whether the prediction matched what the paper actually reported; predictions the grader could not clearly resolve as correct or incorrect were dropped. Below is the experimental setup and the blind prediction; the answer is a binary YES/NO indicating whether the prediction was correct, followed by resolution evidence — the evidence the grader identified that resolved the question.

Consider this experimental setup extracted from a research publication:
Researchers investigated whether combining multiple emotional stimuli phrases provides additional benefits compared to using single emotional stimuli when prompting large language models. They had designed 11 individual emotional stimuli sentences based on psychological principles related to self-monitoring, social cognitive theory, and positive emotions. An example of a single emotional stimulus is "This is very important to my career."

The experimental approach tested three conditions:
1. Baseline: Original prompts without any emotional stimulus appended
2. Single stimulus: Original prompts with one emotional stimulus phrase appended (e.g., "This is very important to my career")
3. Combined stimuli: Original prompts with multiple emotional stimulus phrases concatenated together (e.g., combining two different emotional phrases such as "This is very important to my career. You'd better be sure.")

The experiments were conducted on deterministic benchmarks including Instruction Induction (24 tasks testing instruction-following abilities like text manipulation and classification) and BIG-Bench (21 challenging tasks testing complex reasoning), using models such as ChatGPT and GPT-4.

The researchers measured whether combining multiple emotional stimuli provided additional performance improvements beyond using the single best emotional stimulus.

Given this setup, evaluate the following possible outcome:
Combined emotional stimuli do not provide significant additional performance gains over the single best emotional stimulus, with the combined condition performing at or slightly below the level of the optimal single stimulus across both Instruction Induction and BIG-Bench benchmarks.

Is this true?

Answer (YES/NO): NO